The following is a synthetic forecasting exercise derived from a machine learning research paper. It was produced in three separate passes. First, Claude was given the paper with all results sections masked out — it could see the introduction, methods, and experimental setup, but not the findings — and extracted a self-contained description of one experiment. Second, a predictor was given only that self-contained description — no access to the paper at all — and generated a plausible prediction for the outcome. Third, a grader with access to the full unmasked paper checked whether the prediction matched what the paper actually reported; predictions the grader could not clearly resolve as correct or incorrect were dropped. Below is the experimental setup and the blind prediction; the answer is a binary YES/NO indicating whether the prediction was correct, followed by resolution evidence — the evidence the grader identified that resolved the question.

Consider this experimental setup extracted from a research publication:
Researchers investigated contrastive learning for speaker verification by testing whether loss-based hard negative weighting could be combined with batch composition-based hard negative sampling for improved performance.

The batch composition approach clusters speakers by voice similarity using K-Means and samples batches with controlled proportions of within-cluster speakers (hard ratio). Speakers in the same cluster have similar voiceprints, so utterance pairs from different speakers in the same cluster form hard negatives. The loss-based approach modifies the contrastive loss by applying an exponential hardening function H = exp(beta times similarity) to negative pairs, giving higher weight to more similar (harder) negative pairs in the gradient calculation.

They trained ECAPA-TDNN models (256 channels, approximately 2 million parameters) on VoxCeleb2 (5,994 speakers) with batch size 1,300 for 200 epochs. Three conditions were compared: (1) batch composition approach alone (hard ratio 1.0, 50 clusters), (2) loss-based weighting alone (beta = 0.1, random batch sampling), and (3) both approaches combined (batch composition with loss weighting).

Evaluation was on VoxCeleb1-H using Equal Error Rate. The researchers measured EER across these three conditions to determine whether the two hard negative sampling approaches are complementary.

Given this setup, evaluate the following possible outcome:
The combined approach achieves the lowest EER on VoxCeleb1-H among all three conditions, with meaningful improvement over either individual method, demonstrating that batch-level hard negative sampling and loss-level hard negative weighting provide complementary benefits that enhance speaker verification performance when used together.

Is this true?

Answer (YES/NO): YES